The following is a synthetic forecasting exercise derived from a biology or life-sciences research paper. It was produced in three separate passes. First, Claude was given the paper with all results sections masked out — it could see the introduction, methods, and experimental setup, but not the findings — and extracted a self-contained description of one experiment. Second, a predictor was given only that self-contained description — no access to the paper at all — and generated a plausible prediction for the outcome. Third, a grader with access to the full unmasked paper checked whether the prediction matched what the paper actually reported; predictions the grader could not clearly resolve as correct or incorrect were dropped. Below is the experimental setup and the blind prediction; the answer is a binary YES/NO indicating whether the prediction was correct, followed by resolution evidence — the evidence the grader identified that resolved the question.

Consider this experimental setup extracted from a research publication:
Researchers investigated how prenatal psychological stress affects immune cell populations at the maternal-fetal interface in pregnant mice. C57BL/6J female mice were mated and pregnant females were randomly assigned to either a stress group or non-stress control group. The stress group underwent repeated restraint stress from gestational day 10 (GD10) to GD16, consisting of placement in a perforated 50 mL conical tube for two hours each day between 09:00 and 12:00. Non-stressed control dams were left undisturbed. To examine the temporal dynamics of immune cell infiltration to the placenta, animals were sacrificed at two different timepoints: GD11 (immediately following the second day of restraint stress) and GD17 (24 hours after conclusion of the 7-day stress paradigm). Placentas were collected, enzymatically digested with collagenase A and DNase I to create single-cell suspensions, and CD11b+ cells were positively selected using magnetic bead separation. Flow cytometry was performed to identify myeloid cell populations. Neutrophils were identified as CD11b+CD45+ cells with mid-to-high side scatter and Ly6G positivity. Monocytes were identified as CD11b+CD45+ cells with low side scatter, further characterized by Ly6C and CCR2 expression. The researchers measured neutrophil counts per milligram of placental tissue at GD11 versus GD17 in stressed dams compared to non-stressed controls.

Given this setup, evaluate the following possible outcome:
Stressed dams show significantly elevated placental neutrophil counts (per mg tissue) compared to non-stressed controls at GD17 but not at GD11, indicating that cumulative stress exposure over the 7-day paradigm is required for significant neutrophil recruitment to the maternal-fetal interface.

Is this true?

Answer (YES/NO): NO